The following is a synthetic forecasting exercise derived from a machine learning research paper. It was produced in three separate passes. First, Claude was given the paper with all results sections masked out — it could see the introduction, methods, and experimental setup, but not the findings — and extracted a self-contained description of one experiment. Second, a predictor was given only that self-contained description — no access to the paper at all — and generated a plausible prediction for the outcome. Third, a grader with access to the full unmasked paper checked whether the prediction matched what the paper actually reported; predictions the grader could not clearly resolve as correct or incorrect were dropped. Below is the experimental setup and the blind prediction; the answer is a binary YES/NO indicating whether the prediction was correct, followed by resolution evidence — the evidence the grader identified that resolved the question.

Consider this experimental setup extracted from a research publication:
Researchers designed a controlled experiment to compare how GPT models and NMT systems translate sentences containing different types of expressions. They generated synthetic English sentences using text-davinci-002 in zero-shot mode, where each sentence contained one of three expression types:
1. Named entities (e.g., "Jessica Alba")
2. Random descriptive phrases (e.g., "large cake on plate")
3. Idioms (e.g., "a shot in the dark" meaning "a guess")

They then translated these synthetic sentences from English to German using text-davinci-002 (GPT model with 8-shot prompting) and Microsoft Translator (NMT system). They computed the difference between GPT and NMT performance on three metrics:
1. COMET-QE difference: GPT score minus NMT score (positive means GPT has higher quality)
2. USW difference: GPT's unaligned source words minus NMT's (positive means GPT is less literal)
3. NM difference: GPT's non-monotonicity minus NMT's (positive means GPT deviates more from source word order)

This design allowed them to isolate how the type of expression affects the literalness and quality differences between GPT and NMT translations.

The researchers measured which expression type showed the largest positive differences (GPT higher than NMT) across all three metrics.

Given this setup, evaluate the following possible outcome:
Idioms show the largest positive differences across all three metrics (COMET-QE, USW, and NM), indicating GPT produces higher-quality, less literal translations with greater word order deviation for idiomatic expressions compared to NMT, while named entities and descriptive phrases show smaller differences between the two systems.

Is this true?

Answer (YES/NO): YES